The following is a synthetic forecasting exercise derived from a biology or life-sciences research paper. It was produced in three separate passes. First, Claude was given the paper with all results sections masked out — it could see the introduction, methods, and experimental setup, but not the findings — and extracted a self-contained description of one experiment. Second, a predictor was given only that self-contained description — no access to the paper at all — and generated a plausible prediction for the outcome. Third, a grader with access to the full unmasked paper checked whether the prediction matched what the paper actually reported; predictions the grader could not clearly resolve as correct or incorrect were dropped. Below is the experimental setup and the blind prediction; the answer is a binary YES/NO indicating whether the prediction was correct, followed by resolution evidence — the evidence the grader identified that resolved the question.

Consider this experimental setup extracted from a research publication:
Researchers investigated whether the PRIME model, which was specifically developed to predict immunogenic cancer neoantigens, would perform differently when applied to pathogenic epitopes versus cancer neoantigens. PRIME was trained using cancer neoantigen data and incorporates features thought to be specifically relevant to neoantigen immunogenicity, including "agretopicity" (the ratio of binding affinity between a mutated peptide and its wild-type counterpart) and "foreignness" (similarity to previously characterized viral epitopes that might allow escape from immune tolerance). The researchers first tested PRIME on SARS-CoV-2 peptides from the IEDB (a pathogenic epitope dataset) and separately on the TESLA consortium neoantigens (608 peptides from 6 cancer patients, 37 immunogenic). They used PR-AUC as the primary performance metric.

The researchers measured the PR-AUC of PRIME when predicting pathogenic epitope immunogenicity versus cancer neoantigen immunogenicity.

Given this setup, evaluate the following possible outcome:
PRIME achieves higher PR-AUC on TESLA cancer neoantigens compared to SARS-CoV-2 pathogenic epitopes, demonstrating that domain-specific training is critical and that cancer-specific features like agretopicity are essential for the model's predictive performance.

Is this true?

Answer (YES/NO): NO